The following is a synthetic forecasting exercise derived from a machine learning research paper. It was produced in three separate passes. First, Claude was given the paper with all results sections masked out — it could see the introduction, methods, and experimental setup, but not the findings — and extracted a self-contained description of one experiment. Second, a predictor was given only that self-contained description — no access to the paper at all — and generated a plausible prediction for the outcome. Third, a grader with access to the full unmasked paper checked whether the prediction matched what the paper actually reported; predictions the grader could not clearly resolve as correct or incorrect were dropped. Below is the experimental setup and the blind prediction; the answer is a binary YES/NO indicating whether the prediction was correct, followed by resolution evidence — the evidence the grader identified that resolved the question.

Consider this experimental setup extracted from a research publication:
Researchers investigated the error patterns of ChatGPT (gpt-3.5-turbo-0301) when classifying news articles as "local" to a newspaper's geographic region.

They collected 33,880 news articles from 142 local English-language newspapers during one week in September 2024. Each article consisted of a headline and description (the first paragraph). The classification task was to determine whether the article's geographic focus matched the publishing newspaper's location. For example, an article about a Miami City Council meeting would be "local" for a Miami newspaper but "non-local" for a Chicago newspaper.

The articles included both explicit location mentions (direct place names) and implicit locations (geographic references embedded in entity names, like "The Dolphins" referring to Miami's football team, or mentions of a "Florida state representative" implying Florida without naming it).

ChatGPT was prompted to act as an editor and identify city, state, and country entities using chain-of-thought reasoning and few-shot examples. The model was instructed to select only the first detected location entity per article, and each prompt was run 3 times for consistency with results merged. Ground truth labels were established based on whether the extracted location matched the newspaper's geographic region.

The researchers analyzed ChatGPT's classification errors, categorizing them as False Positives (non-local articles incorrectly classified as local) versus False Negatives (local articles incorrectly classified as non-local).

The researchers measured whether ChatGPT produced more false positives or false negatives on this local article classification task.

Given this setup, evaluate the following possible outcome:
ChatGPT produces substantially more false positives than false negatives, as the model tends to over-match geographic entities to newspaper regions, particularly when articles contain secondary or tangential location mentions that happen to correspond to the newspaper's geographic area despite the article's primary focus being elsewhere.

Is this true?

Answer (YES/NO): NO